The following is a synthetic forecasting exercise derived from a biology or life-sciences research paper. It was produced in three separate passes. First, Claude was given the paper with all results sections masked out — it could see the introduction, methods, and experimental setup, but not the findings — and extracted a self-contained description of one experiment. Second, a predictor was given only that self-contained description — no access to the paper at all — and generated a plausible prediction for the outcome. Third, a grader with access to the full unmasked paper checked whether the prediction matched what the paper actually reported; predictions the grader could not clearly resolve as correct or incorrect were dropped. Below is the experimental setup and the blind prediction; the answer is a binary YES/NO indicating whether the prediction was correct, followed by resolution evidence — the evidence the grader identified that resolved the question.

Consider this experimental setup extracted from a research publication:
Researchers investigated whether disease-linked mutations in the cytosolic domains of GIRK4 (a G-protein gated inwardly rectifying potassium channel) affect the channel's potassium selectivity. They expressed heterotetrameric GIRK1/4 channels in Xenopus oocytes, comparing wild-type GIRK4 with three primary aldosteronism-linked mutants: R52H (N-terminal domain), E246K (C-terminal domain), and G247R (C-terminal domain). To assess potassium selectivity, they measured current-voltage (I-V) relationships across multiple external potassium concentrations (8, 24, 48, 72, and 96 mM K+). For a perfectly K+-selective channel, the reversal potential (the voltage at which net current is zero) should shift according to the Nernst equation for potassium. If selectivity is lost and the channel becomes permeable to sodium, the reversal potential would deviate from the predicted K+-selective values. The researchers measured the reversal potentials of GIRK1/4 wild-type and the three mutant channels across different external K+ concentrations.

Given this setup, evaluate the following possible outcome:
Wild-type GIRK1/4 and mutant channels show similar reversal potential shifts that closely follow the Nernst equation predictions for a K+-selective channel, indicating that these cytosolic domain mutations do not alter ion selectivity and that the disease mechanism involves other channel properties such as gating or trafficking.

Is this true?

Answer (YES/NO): YES